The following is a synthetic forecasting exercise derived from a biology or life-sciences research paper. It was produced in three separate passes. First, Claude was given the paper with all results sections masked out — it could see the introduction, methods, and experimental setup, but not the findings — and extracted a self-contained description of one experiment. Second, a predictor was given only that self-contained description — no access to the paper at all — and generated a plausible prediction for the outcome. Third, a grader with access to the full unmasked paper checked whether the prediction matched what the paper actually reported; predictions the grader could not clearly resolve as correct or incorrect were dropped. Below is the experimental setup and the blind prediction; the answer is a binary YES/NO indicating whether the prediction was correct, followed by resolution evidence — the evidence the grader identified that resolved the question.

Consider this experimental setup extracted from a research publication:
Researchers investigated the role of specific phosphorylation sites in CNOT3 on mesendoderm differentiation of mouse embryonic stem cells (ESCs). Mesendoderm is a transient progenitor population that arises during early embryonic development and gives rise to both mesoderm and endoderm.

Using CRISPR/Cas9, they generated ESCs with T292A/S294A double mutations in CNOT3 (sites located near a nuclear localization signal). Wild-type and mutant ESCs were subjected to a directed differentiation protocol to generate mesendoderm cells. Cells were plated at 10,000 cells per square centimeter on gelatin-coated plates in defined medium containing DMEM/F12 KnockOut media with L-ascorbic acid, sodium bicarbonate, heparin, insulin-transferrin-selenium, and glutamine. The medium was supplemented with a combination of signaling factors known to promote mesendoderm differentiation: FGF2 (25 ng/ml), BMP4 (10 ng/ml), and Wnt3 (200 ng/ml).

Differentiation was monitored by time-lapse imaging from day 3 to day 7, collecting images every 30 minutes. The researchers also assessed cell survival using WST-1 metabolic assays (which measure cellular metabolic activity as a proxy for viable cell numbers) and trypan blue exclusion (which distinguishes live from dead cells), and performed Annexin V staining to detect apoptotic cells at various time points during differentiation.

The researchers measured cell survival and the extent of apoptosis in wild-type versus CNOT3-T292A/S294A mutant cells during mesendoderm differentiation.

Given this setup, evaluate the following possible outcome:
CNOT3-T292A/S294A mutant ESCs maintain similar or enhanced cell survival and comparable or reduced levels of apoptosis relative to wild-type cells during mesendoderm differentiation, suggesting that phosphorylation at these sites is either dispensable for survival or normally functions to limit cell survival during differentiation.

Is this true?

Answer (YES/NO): NO